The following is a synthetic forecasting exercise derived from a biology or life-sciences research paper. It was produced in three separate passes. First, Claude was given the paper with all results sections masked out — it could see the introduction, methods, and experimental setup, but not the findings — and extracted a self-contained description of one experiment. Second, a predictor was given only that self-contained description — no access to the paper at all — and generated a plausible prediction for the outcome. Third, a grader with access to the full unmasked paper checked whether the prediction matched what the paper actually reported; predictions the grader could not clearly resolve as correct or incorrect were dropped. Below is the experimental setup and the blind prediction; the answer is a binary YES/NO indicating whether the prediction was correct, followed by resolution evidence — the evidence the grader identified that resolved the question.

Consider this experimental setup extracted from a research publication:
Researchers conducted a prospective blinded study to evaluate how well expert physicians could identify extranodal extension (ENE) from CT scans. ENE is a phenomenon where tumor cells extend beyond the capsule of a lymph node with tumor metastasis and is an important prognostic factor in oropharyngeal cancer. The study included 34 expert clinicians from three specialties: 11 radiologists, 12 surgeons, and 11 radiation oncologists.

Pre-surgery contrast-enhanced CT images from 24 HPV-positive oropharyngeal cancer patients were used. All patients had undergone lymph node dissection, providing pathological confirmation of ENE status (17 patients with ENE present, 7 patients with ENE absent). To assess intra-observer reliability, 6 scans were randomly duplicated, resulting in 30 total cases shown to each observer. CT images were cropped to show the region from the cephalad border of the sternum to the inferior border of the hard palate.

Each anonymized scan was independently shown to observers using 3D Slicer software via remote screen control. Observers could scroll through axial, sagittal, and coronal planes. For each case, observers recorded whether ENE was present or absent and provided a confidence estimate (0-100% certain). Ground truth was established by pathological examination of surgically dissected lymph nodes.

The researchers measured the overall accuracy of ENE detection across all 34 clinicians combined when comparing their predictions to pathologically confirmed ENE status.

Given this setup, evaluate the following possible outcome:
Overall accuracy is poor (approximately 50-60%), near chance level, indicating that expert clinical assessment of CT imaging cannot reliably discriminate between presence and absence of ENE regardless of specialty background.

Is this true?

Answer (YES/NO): YES